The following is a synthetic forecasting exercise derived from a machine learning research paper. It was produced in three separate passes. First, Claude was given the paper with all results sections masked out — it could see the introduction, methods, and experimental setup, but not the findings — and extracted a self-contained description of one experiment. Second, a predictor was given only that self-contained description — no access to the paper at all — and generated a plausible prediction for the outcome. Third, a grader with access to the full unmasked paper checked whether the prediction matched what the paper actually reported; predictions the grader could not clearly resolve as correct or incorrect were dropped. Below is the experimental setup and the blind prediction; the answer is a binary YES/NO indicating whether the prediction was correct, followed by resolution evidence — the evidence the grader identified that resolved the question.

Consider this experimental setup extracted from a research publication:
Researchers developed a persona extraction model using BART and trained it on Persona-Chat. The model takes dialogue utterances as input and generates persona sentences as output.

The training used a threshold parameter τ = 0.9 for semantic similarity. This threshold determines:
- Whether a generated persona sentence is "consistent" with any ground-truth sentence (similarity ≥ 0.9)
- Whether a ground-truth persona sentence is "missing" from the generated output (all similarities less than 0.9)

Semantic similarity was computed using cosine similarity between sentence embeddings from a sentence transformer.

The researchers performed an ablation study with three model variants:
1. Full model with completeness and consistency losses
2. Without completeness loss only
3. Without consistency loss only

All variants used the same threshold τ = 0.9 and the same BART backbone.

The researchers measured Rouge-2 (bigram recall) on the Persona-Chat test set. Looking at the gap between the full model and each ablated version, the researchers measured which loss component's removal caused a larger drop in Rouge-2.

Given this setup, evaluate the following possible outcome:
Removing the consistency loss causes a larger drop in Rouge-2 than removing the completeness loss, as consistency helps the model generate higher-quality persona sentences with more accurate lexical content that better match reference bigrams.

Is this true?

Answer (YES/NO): YES